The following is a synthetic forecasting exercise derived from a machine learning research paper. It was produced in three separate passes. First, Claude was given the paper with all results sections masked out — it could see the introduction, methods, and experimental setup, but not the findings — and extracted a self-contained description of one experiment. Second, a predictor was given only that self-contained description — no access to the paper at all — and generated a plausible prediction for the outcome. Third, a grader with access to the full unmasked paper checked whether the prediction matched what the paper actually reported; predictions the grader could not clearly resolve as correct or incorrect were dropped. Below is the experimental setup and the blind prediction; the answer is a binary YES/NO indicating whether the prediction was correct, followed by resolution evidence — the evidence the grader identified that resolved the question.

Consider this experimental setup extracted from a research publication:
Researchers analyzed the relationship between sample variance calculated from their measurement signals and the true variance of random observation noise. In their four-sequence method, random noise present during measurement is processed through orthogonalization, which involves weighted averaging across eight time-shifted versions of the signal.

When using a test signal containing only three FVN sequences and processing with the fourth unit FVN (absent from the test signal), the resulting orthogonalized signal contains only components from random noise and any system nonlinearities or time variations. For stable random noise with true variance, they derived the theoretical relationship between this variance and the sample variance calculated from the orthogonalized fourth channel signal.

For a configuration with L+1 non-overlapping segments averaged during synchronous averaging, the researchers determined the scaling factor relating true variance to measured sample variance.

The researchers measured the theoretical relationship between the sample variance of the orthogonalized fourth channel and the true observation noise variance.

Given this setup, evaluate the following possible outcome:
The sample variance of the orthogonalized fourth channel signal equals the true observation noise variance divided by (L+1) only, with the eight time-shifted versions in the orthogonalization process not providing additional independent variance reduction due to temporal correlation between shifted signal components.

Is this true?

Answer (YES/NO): NO